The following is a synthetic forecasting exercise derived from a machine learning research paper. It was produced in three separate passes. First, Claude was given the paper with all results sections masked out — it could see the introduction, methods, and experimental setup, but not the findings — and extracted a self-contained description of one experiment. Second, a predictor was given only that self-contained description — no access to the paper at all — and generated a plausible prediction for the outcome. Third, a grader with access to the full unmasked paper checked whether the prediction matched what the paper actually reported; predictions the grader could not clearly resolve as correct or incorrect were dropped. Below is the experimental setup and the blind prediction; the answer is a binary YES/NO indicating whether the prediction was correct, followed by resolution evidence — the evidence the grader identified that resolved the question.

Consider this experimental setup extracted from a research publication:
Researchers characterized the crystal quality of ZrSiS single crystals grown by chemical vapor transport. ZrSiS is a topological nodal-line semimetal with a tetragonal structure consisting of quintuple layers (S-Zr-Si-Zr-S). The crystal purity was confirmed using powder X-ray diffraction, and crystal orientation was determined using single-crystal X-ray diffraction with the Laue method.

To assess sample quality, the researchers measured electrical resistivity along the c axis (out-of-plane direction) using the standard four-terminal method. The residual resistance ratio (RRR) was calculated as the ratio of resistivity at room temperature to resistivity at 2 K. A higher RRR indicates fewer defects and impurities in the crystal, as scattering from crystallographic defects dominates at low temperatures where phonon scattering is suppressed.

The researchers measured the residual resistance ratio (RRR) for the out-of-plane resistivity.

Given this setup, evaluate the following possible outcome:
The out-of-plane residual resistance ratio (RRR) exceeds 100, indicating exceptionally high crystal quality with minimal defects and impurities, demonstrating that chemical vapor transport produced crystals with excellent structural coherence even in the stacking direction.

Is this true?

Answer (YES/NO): YES